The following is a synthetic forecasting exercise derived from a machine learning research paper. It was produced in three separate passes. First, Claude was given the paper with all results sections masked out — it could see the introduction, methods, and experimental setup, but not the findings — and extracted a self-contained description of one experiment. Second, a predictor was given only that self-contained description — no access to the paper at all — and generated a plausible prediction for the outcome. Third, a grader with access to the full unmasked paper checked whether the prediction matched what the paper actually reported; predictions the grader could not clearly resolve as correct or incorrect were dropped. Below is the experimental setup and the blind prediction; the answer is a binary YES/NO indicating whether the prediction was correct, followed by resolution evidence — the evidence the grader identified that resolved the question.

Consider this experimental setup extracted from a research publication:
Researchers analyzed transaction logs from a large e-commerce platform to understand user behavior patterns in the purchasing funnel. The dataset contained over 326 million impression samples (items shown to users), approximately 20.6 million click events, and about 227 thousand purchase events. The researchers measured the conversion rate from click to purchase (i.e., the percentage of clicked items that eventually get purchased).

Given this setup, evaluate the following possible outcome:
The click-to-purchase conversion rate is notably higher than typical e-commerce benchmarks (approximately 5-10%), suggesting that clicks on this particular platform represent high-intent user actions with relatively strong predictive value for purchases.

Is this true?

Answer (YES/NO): NO